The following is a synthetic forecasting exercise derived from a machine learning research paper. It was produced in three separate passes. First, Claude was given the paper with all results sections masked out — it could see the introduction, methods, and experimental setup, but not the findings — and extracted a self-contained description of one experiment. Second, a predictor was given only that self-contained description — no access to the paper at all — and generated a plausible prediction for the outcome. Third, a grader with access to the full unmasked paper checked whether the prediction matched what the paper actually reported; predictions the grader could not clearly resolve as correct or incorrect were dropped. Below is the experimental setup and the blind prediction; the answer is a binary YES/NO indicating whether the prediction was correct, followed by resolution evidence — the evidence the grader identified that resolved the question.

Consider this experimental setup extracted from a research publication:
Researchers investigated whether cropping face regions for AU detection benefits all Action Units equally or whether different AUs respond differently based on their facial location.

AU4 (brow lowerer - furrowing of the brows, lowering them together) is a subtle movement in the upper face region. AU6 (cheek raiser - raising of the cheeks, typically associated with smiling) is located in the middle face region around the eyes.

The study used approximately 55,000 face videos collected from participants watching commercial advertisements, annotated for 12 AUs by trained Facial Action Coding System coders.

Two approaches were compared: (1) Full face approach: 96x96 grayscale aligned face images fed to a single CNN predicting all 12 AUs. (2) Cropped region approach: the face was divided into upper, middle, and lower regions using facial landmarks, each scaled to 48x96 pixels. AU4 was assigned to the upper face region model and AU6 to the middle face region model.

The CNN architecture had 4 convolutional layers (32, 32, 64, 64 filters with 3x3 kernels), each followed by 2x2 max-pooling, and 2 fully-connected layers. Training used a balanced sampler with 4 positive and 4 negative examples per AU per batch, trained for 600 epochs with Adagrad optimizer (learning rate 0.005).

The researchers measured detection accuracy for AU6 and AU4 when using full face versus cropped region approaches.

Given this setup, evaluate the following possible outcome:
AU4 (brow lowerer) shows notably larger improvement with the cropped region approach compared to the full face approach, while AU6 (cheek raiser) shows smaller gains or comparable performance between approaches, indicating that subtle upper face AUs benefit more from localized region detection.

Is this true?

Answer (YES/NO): YES